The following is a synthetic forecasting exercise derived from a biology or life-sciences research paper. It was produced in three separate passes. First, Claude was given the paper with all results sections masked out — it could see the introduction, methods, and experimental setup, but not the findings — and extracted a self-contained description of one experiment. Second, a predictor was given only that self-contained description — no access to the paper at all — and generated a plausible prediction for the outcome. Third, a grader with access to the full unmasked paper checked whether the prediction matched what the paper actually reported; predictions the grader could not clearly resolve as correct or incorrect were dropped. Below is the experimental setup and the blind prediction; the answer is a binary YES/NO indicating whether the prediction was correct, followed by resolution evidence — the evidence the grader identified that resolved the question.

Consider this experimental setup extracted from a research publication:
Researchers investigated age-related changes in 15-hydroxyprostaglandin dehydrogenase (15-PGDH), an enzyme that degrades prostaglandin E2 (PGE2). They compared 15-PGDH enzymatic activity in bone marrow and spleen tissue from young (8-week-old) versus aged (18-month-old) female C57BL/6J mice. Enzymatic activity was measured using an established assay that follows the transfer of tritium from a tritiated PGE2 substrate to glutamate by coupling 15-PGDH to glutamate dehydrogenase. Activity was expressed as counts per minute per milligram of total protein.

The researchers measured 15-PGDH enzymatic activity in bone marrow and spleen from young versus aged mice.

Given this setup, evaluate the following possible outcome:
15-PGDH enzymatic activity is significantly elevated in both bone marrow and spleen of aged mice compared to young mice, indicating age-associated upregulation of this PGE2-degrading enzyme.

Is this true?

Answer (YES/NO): NO